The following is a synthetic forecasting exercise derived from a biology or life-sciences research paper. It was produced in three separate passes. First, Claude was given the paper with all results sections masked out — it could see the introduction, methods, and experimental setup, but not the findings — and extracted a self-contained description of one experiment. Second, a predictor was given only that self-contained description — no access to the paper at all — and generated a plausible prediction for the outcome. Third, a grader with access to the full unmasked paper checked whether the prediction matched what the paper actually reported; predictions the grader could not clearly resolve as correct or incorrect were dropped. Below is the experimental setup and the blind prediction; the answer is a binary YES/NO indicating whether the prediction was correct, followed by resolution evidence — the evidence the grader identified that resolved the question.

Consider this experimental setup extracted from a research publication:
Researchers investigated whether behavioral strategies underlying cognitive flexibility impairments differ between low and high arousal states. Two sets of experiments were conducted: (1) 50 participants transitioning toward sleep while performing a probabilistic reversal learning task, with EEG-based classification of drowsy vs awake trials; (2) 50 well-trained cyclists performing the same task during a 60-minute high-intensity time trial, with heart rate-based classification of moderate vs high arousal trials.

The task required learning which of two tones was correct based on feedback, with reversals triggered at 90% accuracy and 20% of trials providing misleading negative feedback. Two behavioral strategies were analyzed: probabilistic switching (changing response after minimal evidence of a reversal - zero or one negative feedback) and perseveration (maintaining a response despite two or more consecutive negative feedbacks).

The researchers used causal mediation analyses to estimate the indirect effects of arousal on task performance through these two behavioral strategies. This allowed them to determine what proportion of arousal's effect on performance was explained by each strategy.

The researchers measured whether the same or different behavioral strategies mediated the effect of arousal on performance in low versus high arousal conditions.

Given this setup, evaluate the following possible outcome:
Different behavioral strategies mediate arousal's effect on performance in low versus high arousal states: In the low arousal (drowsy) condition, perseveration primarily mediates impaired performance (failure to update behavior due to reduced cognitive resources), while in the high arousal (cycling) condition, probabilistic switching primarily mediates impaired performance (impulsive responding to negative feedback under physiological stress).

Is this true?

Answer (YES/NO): NO